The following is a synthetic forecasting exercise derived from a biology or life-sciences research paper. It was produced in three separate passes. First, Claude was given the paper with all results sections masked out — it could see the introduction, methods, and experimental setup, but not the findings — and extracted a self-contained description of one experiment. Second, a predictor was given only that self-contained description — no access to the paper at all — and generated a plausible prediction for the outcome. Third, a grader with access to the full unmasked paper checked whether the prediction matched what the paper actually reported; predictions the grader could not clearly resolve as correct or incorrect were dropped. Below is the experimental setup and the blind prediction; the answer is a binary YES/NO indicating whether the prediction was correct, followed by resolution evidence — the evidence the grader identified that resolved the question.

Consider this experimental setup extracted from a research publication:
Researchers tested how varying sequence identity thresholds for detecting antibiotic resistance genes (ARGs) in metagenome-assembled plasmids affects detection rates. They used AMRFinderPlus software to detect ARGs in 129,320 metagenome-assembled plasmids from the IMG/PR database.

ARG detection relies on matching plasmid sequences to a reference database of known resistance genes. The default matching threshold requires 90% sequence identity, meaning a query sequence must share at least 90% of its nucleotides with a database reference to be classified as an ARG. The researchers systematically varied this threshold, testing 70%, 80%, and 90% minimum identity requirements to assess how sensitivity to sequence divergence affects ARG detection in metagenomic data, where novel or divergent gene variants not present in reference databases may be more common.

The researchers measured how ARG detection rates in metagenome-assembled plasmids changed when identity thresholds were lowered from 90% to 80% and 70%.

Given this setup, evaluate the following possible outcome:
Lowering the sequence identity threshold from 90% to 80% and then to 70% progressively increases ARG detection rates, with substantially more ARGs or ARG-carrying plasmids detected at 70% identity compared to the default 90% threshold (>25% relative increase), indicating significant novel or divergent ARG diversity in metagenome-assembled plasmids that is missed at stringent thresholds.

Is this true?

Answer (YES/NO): NO